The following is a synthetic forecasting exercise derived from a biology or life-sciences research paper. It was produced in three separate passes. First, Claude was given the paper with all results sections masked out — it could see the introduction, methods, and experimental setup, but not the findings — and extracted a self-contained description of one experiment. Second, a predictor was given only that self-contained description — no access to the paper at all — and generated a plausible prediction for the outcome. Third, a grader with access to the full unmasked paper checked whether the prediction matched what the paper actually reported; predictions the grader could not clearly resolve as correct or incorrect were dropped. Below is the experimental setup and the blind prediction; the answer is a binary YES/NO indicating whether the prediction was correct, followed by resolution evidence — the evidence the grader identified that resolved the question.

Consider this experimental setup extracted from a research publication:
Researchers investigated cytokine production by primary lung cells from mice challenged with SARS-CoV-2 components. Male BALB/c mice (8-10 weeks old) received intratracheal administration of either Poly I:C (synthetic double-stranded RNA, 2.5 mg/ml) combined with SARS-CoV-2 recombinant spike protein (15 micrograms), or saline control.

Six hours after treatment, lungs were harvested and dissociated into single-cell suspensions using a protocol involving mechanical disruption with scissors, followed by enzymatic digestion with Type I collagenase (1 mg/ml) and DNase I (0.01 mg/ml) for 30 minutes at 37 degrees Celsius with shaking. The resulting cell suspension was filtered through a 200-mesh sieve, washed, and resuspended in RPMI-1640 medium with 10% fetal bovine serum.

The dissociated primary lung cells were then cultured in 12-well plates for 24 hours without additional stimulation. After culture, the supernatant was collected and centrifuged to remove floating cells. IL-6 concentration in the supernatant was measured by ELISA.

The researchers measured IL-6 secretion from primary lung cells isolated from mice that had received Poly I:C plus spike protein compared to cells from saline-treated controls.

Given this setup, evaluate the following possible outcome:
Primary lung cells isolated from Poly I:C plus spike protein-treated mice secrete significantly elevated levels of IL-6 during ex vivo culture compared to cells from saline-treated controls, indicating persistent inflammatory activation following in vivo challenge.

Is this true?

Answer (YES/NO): YES